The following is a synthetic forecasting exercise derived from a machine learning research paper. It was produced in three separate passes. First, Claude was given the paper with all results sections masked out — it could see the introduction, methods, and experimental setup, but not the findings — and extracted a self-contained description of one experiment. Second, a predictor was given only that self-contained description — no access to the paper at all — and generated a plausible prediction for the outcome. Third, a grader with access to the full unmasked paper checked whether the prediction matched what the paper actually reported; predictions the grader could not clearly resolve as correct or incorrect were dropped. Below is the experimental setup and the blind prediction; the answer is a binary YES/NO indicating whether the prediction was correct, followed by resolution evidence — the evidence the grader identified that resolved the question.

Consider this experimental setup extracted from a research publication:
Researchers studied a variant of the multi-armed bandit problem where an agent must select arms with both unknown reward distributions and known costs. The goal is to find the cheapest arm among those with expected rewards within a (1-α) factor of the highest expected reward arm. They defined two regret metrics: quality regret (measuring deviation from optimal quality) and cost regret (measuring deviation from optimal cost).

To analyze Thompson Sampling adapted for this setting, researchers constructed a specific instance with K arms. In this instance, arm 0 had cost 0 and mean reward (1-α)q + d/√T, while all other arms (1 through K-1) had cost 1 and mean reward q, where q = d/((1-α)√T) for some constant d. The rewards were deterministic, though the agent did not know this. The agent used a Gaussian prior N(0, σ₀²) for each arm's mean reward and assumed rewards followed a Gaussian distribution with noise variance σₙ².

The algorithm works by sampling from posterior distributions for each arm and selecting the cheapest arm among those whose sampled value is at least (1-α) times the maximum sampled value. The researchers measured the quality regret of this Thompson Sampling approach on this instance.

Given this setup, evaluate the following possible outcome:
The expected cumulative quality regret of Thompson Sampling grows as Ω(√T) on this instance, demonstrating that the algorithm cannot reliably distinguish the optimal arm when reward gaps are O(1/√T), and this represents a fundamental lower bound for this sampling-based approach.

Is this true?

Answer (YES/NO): NO